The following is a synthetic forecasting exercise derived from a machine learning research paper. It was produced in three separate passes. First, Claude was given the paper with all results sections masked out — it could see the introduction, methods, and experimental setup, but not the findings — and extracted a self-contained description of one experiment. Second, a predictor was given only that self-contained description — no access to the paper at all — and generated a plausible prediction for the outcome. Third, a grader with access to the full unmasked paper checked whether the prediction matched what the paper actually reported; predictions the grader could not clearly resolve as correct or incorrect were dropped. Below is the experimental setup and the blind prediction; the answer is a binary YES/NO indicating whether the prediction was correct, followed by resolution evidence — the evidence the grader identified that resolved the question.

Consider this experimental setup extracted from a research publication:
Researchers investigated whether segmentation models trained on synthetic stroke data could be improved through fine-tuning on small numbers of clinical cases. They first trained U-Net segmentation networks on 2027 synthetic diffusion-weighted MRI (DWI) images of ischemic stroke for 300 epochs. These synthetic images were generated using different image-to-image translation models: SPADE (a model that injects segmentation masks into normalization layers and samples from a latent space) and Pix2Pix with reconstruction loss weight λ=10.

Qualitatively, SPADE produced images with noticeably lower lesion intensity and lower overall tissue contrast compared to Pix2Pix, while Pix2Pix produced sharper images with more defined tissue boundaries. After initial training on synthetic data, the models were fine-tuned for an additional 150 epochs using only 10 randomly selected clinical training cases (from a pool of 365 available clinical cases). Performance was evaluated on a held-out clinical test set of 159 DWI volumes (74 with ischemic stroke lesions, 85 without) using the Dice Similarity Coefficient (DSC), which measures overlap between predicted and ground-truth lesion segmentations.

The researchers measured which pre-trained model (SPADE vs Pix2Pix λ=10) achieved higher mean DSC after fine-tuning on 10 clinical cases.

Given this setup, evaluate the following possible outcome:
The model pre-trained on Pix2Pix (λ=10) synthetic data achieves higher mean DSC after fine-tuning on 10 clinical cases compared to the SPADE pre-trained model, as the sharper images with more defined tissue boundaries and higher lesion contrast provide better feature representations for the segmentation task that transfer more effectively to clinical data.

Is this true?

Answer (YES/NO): NO